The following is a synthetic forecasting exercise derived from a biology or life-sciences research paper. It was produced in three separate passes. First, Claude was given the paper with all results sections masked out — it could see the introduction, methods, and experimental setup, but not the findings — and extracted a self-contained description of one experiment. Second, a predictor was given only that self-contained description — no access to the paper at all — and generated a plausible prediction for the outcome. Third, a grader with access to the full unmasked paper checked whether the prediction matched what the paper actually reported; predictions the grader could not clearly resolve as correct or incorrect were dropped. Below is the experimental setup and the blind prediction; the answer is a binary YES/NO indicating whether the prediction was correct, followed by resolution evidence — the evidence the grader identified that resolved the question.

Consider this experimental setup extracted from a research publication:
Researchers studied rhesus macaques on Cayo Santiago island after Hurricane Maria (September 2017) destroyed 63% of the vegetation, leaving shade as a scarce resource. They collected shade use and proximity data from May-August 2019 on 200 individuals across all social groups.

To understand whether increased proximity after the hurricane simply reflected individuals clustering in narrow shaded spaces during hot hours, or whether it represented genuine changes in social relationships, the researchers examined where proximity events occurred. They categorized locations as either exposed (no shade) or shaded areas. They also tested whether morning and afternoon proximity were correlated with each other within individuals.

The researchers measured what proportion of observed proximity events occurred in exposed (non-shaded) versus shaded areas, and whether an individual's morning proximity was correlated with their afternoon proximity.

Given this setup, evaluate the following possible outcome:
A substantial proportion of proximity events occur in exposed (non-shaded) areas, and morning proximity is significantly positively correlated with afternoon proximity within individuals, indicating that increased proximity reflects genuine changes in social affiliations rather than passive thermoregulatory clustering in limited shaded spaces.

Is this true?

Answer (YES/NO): YES